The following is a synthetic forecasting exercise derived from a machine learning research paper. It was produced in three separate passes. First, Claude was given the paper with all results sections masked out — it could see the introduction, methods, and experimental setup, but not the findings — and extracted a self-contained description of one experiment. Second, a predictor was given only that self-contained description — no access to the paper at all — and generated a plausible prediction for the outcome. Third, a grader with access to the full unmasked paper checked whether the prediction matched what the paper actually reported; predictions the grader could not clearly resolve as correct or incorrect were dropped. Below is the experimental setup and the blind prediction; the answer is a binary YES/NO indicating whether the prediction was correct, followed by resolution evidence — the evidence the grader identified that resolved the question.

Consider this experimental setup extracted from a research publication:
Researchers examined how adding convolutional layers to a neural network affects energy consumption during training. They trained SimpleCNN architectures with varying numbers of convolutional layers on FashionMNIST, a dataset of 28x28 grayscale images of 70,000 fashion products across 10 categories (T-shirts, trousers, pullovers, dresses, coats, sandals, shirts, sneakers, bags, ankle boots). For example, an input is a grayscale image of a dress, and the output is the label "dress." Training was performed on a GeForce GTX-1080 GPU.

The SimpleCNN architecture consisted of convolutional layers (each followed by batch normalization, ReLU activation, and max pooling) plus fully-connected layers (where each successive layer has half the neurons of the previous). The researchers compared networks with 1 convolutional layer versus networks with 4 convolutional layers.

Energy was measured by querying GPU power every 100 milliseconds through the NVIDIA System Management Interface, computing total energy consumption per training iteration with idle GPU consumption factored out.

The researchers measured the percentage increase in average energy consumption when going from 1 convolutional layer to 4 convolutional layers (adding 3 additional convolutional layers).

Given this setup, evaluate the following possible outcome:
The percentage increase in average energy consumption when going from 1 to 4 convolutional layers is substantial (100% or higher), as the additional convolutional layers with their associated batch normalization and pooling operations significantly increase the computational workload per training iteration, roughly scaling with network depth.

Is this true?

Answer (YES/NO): NO